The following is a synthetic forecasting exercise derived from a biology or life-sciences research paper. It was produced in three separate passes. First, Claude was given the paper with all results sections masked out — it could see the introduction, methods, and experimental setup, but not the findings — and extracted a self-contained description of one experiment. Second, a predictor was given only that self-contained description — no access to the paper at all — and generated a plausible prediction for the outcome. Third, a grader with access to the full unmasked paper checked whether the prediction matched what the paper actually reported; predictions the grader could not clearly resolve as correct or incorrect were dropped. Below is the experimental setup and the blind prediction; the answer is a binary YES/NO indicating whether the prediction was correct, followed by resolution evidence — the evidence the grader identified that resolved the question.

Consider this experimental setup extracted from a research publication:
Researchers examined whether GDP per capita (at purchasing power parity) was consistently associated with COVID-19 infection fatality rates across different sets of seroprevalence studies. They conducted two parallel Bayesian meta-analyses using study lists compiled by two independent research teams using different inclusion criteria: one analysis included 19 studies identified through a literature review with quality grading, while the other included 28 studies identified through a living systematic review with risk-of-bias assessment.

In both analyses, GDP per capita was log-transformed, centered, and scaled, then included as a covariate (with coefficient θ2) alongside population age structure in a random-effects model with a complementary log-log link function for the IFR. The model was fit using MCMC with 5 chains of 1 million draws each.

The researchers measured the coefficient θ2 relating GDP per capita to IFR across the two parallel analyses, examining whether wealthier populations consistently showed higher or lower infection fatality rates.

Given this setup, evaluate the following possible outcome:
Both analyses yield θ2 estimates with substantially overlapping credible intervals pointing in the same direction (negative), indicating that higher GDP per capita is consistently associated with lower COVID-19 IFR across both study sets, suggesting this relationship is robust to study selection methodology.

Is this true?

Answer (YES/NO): NO